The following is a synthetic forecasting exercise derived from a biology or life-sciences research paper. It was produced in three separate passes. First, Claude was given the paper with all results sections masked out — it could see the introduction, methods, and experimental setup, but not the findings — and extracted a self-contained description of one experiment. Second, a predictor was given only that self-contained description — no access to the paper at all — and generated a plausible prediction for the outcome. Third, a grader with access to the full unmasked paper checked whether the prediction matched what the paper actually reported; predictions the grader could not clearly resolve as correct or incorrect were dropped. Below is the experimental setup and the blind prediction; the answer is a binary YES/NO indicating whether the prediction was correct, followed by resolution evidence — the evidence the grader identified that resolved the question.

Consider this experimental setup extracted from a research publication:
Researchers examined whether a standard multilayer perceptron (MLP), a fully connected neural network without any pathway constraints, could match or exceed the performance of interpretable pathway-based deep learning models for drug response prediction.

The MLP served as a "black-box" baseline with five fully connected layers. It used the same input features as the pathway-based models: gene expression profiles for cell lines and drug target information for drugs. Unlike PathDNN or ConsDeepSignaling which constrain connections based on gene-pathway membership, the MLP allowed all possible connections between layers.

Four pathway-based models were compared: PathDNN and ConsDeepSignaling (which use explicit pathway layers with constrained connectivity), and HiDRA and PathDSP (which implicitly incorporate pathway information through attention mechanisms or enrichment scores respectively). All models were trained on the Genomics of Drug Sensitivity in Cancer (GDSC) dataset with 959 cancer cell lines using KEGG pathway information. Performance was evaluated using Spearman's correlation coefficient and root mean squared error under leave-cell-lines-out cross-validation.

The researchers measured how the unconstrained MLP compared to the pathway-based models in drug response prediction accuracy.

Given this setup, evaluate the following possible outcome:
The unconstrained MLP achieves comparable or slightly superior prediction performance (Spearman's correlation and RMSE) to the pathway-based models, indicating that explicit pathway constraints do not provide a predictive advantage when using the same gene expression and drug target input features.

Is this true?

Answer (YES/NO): NO